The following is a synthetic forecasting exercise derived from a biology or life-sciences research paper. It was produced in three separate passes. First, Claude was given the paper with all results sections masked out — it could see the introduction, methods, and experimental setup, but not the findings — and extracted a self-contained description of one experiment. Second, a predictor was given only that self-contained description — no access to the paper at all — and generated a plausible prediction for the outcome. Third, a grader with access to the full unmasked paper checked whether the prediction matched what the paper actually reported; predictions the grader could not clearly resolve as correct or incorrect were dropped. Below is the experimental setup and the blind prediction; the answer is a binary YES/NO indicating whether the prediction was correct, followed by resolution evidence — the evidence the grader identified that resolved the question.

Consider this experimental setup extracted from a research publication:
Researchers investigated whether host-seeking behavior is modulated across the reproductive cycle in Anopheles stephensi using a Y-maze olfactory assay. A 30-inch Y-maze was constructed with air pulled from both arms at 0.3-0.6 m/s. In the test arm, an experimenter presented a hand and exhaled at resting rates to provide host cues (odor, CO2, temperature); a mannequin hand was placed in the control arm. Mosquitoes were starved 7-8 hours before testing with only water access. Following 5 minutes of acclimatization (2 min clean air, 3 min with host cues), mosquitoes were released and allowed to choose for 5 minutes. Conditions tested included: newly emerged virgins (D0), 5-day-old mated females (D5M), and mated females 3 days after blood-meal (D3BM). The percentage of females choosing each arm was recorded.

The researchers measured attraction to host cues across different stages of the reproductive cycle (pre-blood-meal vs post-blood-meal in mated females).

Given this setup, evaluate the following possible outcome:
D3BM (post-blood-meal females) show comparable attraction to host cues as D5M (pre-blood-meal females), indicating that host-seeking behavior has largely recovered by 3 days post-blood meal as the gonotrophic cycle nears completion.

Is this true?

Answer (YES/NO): NO